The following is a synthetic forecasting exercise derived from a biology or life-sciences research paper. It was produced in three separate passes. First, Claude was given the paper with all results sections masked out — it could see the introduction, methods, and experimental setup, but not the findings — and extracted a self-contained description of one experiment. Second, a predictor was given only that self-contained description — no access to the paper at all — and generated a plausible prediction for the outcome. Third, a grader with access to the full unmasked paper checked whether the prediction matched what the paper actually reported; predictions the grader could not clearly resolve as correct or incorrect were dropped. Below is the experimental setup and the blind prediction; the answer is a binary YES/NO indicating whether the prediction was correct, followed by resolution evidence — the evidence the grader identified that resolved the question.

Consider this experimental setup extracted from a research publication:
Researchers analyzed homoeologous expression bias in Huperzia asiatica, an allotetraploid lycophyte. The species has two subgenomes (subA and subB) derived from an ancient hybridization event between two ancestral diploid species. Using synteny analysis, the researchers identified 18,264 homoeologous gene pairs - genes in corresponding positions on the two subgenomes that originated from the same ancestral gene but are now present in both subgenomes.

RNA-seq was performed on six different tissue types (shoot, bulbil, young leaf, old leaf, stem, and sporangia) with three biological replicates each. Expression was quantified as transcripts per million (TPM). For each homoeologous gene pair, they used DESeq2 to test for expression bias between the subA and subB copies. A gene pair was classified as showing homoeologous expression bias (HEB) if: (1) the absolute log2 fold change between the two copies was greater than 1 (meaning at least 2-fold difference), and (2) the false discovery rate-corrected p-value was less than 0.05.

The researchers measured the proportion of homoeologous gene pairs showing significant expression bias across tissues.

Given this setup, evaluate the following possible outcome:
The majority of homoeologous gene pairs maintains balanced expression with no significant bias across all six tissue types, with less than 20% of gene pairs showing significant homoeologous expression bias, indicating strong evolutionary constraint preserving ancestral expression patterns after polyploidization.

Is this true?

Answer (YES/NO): NO